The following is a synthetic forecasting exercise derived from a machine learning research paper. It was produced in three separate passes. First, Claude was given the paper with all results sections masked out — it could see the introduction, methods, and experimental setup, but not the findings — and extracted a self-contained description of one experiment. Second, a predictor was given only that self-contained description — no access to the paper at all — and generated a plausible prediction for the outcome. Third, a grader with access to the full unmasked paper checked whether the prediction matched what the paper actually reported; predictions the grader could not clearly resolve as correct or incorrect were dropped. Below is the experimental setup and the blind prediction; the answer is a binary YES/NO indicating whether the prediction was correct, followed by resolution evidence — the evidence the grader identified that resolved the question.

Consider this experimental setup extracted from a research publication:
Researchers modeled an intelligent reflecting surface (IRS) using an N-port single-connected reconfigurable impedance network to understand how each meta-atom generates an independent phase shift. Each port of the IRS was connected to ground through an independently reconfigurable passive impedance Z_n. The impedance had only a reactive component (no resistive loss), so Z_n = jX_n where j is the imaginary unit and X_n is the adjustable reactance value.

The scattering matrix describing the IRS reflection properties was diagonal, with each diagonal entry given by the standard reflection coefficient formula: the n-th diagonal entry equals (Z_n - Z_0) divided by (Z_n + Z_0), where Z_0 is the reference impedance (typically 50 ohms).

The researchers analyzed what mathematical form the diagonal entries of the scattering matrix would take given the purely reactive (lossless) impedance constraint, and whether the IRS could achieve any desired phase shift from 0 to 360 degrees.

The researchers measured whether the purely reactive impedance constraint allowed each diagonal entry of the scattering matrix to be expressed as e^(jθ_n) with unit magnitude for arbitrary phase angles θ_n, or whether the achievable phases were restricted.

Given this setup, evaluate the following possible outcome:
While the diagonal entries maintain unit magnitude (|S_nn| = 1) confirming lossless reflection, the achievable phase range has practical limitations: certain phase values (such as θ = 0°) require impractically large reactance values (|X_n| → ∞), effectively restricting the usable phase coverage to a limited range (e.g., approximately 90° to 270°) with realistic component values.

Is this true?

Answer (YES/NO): NO